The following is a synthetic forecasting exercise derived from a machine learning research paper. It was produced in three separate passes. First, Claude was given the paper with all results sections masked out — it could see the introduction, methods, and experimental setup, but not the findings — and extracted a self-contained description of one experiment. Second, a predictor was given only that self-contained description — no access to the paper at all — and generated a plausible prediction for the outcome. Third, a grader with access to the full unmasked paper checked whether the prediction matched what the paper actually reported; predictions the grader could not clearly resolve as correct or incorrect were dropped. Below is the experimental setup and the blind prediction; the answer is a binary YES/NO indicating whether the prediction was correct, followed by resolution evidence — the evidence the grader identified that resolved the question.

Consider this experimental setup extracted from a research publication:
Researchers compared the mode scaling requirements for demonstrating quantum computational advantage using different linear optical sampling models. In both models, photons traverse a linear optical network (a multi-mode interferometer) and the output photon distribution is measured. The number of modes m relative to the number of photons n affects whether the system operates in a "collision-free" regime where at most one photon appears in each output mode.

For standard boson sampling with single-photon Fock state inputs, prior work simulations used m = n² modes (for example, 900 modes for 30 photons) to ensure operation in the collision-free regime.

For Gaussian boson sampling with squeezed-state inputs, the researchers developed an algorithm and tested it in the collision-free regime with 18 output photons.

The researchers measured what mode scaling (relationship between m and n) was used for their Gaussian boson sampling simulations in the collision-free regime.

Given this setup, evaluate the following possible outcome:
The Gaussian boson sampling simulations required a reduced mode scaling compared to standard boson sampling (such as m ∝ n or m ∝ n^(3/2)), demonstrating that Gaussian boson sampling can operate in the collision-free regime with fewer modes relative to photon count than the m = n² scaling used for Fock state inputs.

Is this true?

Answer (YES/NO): NO